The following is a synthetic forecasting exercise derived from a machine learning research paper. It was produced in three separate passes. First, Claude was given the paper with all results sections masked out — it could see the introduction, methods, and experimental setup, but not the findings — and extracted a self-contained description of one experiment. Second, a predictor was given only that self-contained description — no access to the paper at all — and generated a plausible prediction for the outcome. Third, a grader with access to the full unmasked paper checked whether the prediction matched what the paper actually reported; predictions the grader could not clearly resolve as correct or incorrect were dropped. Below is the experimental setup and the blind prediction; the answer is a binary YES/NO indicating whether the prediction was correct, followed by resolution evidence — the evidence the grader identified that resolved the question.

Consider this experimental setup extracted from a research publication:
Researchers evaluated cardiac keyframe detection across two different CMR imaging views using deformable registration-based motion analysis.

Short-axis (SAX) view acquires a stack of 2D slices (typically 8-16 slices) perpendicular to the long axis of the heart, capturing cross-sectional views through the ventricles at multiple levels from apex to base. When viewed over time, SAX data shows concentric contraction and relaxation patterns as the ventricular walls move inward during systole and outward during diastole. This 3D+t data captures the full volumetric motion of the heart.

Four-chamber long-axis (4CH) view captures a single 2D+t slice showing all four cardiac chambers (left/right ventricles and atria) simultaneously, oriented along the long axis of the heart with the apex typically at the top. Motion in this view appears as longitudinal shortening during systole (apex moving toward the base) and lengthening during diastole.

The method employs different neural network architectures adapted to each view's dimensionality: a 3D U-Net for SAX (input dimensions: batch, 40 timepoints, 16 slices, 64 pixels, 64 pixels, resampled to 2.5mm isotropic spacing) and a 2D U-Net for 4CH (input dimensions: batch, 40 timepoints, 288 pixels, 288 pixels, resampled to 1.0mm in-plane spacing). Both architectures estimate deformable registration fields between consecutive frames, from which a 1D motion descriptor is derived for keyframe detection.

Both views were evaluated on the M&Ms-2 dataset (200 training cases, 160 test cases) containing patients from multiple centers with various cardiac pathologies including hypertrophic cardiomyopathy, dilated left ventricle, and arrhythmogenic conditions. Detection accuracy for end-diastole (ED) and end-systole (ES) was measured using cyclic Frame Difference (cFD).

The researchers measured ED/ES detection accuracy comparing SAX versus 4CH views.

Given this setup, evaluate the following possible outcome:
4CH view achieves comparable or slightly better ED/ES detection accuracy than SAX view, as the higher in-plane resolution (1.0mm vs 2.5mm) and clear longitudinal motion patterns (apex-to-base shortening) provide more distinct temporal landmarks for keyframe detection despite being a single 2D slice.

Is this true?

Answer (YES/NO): NO